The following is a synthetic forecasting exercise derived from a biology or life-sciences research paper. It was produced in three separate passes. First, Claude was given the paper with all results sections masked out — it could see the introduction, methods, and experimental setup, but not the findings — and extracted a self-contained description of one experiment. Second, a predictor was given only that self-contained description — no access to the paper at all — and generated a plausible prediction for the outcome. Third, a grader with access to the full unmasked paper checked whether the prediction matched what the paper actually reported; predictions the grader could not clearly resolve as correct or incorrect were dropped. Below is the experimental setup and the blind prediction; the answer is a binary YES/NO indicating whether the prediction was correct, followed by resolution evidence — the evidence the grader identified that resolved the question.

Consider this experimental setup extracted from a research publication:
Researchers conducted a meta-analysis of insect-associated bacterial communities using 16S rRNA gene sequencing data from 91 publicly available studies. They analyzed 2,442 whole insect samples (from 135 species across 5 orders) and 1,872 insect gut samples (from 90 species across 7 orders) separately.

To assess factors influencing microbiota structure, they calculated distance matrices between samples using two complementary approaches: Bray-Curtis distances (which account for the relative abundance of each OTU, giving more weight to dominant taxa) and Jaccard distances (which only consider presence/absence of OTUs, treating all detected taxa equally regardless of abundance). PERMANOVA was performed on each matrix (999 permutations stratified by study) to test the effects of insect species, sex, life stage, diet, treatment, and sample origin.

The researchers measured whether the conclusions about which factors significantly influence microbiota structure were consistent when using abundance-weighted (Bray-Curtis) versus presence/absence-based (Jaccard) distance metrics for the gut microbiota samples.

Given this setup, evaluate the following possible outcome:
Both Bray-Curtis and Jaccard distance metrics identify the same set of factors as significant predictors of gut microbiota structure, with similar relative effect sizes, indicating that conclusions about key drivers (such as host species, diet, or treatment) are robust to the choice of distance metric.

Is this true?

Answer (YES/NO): YES